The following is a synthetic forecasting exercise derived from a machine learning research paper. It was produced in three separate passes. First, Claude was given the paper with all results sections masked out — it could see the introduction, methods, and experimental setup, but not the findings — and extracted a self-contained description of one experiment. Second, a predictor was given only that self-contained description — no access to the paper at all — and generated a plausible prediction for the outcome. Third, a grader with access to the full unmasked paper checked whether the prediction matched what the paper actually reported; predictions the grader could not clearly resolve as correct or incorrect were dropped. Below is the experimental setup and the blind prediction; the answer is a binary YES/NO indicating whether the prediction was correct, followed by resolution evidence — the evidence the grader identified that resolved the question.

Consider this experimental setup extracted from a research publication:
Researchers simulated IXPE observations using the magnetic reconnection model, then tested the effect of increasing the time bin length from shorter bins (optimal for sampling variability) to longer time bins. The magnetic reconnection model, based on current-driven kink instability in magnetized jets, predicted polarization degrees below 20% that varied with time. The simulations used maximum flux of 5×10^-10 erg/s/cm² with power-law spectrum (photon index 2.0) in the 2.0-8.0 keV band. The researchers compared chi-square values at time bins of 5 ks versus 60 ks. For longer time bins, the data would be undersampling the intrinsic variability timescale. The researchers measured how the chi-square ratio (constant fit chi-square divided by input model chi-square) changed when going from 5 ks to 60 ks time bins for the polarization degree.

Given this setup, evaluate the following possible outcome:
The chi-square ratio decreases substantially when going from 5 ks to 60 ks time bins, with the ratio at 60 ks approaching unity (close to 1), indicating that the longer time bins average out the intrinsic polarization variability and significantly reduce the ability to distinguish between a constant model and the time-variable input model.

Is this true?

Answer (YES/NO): NO